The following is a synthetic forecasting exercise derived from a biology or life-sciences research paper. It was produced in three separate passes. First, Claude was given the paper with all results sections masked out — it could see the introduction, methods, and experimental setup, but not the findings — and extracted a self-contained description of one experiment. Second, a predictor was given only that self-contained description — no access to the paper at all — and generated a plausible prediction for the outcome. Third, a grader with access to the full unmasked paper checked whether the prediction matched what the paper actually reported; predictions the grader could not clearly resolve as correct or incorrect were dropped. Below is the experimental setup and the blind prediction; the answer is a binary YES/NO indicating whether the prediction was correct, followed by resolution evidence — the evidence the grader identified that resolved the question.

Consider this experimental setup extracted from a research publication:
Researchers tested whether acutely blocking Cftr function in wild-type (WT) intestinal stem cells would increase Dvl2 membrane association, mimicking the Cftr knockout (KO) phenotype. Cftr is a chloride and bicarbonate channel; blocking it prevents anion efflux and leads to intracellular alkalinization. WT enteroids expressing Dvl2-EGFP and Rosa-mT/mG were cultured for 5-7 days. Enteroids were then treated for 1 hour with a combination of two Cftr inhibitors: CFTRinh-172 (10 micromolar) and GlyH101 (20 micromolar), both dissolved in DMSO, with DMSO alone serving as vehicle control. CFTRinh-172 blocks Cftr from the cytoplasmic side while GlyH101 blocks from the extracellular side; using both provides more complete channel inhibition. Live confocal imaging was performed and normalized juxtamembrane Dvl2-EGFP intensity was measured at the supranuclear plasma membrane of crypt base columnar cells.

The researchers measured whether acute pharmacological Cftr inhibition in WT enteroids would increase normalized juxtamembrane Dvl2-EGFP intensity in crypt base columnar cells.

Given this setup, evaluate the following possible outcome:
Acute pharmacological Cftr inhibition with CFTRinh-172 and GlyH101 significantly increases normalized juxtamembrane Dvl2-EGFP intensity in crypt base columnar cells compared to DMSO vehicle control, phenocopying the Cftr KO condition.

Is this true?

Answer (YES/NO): YES